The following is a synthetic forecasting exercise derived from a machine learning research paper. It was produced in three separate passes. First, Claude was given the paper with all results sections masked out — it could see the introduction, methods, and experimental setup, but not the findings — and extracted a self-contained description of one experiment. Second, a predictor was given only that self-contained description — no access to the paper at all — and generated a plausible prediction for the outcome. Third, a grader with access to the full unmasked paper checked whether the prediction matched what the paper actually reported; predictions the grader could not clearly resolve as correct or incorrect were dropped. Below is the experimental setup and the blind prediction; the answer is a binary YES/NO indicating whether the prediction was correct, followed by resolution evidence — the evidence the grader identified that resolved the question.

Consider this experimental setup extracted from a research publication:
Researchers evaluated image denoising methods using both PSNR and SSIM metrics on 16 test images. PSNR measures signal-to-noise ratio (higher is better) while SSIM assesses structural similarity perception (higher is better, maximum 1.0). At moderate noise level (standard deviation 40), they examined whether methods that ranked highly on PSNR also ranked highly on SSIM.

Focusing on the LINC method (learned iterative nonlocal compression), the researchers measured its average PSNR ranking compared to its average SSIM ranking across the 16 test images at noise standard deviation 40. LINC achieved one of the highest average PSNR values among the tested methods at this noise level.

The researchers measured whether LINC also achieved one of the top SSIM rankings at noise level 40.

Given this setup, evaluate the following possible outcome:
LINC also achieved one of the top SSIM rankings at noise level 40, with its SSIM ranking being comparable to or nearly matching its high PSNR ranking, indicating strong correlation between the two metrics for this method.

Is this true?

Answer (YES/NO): YES